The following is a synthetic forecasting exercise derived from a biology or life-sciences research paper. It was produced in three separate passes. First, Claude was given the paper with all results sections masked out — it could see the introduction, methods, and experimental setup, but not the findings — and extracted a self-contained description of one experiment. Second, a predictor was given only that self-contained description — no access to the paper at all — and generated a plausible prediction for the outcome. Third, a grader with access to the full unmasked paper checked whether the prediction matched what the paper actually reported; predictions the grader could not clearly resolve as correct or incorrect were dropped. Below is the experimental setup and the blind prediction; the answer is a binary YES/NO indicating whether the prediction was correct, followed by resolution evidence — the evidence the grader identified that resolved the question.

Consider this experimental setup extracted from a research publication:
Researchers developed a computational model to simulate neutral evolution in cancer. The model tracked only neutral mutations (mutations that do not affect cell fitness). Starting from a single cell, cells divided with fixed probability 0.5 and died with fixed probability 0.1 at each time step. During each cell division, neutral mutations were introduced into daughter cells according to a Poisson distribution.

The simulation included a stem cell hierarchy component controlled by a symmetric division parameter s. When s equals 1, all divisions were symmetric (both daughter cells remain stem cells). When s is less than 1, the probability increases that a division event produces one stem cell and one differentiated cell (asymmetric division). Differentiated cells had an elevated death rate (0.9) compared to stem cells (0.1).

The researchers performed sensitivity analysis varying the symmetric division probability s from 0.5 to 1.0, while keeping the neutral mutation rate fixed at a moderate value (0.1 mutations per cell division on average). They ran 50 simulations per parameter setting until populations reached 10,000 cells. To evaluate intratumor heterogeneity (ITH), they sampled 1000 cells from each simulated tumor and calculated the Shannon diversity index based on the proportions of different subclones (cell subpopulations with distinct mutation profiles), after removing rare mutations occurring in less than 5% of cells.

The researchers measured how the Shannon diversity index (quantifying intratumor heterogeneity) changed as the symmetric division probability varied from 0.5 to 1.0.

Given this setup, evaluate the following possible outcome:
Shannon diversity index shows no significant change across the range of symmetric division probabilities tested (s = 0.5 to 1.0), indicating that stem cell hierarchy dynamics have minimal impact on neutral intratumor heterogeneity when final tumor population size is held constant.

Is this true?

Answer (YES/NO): NO